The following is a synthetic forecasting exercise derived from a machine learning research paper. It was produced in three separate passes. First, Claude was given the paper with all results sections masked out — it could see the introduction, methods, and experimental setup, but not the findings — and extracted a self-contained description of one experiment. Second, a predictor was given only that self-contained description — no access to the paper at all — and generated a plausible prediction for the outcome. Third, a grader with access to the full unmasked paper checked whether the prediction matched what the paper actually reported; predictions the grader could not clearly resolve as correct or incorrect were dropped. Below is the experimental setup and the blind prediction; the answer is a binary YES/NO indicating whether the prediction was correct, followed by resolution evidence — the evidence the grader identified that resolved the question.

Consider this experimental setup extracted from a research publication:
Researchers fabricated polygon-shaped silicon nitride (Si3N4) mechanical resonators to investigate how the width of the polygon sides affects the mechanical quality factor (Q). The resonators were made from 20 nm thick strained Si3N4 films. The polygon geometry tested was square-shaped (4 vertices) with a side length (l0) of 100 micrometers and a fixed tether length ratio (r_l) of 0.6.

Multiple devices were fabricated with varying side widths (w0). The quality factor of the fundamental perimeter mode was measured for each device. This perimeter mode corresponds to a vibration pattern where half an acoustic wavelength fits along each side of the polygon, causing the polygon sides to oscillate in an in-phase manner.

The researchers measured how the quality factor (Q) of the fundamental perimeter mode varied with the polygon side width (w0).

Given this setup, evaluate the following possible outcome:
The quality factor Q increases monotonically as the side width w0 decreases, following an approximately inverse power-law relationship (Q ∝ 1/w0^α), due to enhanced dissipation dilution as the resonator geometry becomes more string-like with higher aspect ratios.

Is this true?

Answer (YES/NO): NO